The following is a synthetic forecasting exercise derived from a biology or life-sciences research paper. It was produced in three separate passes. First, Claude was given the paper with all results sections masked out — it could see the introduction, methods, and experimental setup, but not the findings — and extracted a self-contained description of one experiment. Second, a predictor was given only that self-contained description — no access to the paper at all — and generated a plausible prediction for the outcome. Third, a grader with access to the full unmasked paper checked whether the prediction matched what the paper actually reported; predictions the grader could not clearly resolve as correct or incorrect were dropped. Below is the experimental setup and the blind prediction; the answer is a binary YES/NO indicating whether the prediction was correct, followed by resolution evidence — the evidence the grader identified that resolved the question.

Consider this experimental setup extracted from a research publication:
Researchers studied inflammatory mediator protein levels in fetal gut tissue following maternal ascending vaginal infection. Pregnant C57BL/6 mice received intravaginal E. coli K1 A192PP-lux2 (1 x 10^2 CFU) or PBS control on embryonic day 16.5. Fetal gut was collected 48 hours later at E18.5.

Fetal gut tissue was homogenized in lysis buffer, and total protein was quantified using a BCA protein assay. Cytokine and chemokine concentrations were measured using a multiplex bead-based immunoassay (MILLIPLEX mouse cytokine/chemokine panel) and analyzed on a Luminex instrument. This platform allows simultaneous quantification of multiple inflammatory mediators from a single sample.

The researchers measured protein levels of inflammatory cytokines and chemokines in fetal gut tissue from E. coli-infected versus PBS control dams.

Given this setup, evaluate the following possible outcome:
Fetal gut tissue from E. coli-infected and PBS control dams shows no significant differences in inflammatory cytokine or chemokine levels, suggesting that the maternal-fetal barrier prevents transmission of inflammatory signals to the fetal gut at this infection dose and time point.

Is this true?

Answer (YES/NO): YES